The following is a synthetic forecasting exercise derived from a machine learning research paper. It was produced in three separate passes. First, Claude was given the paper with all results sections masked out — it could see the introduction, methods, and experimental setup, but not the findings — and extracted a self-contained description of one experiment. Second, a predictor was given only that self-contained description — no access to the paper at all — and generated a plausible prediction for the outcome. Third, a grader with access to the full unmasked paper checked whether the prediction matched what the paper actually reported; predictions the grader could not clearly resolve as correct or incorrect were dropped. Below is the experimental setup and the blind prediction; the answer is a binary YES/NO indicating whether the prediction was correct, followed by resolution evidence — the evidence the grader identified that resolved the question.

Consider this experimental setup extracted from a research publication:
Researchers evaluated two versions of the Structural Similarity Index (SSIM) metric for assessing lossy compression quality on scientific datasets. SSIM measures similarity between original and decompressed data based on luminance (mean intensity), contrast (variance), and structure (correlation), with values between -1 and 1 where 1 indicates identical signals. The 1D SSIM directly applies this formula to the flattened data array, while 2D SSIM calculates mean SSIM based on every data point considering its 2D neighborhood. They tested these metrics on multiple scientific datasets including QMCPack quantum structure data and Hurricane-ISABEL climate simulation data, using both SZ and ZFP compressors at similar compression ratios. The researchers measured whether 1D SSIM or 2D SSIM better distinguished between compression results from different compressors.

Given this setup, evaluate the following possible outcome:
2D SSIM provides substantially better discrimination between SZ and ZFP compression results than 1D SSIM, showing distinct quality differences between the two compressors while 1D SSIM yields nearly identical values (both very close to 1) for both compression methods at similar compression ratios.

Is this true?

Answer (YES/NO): YES